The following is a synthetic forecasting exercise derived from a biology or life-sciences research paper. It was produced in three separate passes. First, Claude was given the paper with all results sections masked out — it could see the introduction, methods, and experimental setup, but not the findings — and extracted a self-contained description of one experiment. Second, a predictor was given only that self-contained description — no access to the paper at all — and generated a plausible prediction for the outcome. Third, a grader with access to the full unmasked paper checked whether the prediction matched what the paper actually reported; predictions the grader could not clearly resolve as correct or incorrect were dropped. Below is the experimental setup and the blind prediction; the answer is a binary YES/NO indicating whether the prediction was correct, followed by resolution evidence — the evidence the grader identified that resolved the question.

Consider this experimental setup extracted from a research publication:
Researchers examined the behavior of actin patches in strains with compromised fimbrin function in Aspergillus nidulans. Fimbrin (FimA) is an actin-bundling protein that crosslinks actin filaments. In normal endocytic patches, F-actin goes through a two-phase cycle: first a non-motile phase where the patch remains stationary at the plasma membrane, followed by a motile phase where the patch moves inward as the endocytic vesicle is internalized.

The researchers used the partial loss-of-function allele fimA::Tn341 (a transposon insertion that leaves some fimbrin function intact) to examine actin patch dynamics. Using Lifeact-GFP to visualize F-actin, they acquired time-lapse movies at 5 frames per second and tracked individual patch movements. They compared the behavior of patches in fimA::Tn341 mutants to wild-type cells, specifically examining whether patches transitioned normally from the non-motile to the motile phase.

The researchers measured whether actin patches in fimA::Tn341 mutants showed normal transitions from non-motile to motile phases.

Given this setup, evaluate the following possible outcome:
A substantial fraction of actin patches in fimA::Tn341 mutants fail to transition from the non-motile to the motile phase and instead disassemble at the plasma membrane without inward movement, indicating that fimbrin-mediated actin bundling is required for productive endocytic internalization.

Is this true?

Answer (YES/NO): NO